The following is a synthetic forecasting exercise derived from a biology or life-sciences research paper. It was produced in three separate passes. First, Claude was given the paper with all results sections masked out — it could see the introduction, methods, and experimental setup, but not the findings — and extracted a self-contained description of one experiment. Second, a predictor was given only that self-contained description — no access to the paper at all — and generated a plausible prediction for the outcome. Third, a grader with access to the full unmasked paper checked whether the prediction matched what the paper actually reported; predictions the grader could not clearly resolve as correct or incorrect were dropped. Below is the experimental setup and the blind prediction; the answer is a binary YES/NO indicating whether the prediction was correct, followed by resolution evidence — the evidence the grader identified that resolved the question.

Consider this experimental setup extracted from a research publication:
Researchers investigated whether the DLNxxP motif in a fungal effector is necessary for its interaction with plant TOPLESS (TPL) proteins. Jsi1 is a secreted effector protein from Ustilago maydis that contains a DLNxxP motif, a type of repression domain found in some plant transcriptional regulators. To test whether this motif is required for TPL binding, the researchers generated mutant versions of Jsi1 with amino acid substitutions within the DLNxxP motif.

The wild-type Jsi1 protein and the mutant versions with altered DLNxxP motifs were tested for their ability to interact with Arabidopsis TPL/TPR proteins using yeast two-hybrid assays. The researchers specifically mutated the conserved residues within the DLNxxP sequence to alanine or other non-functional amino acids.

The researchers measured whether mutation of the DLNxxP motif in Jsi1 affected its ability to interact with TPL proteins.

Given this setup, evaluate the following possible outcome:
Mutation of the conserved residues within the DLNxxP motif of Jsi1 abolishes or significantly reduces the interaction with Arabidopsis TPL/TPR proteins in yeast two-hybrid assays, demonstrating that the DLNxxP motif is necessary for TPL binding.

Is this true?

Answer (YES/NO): YES